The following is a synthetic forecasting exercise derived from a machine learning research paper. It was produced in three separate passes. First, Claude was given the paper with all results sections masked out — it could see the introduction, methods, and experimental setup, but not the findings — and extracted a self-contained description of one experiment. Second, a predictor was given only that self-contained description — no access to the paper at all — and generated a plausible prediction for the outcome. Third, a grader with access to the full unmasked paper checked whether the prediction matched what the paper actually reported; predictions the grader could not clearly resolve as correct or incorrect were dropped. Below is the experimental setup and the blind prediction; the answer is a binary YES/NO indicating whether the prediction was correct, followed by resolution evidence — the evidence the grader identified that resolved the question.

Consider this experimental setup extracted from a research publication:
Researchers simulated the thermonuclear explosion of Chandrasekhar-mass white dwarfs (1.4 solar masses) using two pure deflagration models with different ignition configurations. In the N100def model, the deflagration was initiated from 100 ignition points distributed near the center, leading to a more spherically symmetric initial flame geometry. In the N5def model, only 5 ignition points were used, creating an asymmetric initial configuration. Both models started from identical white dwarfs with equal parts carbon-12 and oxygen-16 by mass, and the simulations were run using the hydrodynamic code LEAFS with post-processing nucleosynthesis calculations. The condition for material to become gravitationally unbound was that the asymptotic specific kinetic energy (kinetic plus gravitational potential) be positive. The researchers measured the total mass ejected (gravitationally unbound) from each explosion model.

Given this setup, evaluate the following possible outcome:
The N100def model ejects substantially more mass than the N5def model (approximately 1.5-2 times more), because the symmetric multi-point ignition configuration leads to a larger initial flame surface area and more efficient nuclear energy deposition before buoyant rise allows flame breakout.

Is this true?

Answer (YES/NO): NO